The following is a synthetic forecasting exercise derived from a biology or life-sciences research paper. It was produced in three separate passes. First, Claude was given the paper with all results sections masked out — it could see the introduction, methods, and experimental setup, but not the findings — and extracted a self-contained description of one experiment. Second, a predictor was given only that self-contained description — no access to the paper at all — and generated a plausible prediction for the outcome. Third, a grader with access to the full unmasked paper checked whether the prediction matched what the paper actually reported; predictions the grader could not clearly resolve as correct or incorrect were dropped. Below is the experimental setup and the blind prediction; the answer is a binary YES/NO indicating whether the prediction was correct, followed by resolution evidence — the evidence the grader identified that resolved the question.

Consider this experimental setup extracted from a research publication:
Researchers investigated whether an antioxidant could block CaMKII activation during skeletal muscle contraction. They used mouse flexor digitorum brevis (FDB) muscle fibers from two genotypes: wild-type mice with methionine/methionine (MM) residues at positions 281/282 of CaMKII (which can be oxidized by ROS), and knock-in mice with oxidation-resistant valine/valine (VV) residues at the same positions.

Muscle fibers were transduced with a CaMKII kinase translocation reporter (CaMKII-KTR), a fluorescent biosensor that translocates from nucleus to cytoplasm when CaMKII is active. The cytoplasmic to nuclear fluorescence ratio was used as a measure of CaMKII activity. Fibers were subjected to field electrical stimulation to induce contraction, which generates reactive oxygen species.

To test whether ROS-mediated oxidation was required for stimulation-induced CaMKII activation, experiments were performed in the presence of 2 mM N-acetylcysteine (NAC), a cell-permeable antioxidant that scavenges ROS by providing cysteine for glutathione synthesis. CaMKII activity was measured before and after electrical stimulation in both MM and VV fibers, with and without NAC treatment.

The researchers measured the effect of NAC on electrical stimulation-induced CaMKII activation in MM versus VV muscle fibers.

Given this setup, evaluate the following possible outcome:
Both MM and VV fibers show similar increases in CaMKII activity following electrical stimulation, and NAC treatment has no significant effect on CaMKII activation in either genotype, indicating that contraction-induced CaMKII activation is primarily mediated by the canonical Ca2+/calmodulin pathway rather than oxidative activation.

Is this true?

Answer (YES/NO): NO